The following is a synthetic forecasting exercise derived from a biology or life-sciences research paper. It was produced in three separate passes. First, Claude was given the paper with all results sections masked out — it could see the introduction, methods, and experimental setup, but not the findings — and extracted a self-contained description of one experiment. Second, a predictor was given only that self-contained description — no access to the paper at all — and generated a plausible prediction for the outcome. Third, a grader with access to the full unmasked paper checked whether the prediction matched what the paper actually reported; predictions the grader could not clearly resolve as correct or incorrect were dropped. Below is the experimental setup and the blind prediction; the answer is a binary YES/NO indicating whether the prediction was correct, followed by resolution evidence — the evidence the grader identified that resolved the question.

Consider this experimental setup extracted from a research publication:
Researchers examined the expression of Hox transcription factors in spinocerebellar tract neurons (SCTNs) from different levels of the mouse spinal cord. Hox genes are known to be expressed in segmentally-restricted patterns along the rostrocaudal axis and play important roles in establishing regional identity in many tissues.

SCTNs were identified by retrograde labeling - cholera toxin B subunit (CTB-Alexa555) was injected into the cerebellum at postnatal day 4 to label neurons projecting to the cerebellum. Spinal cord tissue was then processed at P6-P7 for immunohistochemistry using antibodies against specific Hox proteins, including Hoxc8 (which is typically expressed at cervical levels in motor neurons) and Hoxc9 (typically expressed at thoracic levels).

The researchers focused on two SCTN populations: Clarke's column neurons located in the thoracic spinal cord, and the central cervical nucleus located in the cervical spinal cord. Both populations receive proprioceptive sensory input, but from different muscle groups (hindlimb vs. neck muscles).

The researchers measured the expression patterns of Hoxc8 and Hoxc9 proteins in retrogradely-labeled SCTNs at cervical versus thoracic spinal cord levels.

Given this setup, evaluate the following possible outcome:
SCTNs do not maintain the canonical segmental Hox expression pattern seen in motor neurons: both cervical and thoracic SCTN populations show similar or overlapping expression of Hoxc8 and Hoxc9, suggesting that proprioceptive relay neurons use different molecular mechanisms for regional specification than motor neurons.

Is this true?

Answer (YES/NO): NO